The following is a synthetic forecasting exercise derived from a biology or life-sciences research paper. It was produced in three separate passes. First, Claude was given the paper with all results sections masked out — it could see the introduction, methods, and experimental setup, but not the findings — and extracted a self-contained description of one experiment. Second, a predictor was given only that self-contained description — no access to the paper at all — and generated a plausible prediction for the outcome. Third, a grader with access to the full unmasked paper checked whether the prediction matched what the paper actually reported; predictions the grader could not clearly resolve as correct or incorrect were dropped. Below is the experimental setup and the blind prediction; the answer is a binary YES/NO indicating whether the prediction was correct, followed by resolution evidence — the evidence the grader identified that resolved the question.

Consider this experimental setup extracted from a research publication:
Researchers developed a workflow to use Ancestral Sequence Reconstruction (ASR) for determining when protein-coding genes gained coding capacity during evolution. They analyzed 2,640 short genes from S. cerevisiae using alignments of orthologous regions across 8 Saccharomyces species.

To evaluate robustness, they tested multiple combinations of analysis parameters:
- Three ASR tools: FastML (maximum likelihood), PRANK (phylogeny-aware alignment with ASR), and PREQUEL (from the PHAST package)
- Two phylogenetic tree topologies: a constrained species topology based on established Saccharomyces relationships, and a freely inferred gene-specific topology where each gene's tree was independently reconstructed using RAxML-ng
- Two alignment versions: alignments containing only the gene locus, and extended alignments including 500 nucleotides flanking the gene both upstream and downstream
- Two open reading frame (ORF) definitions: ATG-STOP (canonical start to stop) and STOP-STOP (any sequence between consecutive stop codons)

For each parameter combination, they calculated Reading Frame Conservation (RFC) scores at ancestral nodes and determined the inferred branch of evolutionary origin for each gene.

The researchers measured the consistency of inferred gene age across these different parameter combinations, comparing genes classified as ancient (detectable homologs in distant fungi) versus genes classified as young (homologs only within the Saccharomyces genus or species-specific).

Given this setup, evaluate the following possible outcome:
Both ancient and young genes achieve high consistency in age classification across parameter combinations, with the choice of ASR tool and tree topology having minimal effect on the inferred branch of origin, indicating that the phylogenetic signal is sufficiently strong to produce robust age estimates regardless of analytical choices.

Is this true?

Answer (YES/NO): NO